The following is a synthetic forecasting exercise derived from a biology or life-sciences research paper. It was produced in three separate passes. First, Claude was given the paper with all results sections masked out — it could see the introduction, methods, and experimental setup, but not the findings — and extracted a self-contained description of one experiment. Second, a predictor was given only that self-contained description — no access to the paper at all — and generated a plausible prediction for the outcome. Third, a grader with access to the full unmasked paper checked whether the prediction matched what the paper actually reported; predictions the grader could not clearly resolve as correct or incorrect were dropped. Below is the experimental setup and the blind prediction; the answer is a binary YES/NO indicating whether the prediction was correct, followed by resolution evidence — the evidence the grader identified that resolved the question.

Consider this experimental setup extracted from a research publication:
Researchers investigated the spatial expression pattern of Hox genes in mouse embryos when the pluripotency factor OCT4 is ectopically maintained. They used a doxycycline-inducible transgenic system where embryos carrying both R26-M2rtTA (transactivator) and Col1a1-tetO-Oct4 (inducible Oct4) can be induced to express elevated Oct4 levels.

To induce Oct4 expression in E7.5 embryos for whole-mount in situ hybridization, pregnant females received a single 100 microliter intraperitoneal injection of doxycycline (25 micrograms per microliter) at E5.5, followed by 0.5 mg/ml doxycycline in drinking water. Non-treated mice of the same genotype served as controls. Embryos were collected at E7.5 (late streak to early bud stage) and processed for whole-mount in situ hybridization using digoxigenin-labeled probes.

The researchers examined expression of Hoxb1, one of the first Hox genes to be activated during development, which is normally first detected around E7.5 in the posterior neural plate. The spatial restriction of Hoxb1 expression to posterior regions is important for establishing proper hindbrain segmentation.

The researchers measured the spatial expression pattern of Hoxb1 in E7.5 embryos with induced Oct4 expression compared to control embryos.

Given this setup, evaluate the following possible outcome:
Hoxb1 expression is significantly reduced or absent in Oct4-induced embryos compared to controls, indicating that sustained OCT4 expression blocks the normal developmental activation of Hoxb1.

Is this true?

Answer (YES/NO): YES